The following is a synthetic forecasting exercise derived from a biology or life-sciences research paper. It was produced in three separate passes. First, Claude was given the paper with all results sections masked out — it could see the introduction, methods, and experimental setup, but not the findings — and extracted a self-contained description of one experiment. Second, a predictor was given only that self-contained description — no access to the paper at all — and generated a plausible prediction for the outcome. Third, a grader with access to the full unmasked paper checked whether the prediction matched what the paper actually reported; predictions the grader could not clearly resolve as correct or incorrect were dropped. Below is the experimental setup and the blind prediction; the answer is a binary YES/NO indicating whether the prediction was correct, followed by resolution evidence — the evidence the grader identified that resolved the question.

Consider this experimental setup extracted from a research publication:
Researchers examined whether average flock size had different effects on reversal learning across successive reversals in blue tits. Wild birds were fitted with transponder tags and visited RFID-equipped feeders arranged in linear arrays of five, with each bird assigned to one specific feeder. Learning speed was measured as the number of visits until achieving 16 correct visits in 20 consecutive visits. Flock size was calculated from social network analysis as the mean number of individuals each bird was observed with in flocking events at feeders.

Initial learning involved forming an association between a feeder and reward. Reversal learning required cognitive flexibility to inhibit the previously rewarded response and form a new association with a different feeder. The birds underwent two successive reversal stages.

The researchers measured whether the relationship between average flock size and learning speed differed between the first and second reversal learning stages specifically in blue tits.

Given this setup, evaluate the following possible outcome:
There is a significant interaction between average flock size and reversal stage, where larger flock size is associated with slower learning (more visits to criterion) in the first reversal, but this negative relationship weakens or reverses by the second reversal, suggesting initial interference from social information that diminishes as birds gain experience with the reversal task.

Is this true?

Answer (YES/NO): NO